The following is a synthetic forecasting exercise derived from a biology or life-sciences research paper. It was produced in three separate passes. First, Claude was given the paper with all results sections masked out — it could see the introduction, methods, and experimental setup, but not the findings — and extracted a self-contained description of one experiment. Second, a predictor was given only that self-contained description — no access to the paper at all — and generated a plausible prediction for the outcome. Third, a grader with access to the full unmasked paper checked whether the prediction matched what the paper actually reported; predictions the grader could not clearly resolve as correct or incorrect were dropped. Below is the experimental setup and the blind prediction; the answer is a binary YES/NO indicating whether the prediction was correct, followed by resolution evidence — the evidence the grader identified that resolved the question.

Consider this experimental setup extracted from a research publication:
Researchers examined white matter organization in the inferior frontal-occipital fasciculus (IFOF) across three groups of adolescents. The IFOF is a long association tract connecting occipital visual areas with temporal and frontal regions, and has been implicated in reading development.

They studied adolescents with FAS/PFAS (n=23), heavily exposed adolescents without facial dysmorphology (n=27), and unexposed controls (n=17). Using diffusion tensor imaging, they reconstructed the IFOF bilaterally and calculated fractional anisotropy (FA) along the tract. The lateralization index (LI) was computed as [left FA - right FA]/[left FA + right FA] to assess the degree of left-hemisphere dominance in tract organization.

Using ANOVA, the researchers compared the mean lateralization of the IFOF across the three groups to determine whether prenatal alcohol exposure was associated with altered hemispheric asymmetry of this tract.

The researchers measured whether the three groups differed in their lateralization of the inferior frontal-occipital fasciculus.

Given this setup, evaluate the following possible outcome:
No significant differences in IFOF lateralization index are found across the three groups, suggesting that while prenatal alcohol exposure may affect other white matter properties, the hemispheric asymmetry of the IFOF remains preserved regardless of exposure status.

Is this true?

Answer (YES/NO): YES